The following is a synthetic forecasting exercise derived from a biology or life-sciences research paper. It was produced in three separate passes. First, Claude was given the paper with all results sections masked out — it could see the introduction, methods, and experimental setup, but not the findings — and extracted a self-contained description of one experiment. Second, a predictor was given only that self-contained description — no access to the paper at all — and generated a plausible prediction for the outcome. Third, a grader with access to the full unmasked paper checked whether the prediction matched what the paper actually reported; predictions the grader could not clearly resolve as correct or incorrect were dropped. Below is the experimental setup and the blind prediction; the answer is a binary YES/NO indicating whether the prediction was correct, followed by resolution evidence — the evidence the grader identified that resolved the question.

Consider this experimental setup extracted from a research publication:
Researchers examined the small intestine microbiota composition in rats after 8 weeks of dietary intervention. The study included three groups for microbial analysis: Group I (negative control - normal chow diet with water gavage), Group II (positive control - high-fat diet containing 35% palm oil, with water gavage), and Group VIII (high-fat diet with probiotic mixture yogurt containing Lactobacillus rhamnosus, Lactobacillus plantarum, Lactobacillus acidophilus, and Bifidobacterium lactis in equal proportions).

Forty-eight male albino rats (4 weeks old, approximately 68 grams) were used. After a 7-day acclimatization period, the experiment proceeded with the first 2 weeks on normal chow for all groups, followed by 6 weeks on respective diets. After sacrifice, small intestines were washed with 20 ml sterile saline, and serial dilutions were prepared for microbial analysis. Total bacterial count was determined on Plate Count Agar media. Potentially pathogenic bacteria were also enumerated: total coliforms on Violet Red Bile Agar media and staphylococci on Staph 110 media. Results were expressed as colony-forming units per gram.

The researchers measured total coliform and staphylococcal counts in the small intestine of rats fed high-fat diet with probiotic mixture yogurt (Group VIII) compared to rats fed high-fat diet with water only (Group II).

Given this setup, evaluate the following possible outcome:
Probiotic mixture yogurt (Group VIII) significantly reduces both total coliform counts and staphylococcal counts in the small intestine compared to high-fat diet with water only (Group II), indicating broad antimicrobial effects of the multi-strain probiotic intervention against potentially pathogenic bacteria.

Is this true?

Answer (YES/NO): YES